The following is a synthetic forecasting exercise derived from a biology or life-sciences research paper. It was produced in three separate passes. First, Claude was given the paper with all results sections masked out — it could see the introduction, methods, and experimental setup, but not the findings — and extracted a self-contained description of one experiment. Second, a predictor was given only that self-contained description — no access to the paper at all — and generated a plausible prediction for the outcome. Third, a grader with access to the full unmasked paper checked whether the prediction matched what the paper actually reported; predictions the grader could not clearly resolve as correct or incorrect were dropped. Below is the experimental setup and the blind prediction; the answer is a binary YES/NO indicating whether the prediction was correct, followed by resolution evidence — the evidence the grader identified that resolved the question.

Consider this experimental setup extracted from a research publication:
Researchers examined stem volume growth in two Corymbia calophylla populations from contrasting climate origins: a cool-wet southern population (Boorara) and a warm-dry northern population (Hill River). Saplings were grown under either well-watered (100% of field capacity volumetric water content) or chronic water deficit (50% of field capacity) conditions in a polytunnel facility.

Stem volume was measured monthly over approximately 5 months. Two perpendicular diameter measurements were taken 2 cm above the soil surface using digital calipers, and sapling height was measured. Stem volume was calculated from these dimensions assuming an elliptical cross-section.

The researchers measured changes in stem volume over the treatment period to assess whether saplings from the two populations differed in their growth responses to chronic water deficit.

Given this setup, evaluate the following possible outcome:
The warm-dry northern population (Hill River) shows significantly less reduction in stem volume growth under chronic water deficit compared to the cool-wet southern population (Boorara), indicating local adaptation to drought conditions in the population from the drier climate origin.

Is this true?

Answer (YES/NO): NO